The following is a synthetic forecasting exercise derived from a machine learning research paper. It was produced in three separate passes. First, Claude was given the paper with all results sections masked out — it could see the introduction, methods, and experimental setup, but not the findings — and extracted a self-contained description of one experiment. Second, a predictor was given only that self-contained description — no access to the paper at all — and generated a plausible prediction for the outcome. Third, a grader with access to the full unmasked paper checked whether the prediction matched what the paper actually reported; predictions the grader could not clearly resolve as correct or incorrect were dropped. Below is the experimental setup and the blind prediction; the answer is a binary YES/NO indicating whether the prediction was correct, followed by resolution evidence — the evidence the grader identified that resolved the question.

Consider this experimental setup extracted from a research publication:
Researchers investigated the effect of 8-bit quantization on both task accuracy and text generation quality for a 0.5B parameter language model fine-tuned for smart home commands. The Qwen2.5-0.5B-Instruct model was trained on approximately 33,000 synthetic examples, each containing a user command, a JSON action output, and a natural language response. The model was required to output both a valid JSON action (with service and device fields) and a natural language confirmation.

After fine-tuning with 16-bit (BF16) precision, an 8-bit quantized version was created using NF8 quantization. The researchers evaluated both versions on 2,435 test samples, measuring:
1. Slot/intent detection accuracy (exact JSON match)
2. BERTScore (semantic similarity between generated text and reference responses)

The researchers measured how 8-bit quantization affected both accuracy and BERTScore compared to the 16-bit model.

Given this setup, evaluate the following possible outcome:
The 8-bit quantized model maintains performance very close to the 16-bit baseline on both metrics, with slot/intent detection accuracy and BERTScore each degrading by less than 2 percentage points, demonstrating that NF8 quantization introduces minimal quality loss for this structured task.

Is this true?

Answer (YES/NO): NO